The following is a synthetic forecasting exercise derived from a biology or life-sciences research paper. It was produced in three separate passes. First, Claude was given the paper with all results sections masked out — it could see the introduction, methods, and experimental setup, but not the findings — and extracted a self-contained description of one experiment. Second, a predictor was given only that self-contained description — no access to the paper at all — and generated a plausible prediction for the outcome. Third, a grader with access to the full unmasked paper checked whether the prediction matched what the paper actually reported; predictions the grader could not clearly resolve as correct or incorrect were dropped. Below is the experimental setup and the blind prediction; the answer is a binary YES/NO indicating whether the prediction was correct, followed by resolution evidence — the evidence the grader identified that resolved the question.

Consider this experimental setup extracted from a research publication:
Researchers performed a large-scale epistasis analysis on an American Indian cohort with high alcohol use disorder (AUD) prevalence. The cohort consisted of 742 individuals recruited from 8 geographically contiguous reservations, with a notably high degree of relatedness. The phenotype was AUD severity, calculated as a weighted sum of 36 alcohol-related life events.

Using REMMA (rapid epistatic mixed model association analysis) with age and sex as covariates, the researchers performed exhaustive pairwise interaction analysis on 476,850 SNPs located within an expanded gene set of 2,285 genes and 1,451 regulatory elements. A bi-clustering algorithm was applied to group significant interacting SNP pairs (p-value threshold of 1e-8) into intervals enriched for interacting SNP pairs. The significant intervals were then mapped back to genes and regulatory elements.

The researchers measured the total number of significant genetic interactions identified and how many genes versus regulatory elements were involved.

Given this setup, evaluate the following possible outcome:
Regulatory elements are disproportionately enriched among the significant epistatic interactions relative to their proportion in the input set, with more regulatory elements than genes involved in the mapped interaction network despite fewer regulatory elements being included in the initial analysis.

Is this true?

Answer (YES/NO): NO